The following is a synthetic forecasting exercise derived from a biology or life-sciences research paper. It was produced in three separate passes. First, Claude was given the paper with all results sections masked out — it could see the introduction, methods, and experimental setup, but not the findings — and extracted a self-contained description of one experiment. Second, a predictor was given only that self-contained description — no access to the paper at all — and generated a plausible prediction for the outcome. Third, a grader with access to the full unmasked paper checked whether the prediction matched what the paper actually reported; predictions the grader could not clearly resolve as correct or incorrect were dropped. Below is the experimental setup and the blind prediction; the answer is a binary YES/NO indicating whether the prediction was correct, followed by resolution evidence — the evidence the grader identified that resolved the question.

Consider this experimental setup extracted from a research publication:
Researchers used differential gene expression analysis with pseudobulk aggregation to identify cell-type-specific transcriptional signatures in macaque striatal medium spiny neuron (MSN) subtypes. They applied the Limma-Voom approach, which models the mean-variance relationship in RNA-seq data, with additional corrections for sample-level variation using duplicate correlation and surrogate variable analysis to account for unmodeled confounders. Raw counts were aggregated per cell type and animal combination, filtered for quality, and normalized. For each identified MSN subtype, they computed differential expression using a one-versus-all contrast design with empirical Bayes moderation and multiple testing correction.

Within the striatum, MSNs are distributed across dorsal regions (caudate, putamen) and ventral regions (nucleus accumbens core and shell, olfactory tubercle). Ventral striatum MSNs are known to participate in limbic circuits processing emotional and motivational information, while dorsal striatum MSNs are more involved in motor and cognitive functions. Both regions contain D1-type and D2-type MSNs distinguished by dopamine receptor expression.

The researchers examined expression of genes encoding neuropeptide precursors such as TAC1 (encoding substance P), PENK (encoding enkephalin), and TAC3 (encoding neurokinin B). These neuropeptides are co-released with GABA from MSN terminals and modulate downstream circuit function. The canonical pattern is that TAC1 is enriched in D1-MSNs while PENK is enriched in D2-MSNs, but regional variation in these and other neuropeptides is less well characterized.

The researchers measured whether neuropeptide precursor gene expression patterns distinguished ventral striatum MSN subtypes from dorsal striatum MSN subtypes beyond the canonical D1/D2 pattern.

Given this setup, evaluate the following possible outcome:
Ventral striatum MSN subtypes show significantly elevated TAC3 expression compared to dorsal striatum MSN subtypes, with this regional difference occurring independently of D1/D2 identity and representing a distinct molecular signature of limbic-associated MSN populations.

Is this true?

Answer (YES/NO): NO